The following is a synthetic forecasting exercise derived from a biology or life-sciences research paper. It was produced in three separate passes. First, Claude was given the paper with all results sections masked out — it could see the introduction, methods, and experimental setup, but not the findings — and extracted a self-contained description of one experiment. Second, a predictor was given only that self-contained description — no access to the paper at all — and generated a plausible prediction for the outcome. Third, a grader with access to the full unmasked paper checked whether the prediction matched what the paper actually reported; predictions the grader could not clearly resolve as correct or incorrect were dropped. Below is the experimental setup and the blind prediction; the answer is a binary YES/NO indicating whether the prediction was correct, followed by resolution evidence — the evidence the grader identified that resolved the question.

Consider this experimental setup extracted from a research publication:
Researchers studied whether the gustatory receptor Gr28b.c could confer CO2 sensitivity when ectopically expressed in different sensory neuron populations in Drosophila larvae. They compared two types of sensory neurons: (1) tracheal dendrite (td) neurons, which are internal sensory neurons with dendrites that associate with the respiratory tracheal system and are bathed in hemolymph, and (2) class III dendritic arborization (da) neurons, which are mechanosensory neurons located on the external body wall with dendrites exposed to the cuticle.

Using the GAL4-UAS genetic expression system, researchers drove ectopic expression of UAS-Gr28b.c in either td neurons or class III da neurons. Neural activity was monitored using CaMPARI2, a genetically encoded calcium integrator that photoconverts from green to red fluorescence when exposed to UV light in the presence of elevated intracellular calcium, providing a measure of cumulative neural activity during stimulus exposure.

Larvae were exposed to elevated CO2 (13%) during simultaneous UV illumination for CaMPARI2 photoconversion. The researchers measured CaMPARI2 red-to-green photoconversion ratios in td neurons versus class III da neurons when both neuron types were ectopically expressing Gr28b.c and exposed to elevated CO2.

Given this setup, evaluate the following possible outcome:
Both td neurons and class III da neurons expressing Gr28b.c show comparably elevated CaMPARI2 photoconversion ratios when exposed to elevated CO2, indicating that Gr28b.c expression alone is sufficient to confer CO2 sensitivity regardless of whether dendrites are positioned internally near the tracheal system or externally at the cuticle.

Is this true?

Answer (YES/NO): NO